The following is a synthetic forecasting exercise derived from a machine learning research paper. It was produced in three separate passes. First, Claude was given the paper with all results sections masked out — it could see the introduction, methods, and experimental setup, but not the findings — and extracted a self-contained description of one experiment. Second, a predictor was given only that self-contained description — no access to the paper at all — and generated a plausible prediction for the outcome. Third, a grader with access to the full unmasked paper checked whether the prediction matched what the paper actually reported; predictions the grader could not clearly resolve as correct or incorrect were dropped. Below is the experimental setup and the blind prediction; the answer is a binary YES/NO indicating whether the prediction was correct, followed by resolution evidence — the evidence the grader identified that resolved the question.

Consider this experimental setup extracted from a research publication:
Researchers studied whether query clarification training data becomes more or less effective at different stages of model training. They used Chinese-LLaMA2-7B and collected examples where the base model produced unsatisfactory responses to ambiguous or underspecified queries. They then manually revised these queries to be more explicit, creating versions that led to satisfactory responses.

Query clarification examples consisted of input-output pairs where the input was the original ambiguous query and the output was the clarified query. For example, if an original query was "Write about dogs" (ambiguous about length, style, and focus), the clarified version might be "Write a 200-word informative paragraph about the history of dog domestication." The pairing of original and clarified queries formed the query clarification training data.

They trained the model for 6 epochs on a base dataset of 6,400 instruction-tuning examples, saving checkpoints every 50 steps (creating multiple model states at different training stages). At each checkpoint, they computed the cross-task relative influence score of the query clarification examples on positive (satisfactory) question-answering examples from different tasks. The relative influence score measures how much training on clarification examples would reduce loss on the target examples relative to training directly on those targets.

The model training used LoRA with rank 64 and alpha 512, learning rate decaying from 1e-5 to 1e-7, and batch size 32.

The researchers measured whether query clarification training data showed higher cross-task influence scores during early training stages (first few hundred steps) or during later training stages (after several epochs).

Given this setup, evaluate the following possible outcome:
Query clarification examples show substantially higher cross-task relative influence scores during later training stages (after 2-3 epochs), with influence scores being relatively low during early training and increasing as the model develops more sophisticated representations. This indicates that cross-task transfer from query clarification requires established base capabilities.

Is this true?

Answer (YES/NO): YES